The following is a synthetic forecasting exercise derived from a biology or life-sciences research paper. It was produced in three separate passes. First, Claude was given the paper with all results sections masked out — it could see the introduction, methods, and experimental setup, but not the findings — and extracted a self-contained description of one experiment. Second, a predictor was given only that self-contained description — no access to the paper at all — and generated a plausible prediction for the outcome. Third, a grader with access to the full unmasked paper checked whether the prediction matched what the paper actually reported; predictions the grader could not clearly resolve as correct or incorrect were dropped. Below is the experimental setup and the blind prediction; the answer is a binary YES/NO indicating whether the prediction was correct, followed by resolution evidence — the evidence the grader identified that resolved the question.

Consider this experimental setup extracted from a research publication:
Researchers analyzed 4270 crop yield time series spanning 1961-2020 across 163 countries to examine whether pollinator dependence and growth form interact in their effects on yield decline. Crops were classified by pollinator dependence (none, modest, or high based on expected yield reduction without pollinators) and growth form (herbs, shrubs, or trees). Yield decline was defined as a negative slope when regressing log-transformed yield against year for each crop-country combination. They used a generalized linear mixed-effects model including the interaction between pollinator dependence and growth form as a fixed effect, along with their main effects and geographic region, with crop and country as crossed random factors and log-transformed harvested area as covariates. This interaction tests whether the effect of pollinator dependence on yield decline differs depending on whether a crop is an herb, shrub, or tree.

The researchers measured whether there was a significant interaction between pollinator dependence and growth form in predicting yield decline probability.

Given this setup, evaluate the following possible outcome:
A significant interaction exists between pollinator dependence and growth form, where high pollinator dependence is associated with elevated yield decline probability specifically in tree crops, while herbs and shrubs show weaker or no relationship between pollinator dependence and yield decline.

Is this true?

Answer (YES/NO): NO